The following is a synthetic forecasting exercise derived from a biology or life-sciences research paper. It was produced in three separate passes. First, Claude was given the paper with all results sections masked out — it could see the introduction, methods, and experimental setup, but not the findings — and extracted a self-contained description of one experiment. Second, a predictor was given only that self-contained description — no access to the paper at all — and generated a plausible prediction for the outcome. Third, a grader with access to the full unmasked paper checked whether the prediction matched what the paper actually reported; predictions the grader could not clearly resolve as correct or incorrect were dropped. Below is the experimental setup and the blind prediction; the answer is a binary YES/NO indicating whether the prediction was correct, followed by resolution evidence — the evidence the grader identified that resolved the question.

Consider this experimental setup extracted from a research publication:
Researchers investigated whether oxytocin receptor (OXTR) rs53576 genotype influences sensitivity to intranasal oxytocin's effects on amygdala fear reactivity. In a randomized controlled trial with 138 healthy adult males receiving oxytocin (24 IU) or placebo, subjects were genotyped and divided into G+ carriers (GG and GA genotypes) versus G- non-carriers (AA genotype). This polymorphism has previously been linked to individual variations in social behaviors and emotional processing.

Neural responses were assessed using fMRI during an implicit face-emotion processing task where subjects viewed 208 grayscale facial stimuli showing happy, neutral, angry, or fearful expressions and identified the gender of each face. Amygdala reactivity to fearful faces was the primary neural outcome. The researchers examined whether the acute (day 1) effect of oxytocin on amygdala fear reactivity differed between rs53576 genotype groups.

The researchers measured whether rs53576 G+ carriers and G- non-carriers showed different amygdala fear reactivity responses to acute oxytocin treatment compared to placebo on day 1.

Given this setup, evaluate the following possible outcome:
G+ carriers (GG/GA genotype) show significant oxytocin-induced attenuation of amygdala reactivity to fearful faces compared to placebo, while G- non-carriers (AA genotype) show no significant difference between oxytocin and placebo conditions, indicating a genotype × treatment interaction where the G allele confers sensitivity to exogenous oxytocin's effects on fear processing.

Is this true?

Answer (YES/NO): NO